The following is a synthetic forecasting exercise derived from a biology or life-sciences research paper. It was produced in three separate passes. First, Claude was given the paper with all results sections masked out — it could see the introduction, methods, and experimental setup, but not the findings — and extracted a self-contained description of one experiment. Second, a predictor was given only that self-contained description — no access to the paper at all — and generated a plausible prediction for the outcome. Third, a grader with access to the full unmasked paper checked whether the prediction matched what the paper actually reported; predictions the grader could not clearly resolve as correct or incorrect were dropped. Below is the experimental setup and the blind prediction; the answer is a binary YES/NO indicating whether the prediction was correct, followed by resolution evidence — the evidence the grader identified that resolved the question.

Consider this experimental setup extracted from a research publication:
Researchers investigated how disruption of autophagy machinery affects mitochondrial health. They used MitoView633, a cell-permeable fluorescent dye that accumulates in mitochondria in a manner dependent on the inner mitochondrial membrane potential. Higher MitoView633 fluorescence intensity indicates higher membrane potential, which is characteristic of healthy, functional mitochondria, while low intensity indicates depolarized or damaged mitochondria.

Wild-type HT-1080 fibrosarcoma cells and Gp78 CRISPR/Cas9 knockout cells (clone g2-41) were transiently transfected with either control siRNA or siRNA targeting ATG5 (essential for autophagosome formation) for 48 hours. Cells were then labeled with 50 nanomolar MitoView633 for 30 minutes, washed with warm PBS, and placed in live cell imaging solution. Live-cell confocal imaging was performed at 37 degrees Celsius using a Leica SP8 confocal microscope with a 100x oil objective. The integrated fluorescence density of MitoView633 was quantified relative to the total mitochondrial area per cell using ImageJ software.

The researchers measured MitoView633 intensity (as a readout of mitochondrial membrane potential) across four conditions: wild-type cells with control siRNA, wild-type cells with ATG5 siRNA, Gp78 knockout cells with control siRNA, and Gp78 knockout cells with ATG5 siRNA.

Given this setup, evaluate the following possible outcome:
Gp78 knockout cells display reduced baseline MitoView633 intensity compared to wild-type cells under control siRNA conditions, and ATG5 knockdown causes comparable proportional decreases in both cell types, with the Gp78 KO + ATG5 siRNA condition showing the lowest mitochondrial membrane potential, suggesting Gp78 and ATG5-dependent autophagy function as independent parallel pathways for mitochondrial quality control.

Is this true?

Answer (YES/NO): NO